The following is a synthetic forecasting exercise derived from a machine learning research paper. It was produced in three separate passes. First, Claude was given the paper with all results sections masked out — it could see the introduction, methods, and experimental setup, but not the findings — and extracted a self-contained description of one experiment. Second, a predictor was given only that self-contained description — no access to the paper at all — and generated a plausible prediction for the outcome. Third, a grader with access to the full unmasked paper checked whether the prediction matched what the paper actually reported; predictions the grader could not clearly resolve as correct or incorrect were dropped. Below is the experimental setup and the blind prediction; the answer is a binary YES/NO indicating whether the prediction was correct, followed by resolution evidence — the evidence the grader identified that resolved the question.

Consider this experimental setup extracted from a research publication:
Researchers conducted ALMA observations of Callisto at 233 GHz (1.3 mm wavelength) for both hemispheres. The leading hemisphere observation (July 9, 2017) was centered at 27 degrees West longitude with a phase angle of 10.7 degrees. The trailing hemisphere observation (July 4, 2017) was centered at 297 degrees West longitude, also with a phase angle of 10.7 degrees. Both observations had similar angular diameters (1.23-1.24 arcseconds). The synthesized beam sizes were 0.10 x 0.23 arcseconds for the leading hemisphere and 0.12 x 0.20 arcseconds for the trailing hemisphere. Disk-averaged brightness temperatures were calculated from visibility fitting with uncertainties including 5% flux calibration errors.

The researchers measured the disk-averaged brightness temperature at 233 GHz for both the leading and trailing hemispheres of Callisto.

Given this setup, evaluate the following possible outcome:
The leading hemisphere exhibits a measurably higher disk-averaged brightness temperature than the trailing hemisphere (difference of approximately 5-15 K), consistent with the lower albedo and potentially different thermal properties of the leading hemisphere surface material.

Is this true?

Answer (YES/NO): NO